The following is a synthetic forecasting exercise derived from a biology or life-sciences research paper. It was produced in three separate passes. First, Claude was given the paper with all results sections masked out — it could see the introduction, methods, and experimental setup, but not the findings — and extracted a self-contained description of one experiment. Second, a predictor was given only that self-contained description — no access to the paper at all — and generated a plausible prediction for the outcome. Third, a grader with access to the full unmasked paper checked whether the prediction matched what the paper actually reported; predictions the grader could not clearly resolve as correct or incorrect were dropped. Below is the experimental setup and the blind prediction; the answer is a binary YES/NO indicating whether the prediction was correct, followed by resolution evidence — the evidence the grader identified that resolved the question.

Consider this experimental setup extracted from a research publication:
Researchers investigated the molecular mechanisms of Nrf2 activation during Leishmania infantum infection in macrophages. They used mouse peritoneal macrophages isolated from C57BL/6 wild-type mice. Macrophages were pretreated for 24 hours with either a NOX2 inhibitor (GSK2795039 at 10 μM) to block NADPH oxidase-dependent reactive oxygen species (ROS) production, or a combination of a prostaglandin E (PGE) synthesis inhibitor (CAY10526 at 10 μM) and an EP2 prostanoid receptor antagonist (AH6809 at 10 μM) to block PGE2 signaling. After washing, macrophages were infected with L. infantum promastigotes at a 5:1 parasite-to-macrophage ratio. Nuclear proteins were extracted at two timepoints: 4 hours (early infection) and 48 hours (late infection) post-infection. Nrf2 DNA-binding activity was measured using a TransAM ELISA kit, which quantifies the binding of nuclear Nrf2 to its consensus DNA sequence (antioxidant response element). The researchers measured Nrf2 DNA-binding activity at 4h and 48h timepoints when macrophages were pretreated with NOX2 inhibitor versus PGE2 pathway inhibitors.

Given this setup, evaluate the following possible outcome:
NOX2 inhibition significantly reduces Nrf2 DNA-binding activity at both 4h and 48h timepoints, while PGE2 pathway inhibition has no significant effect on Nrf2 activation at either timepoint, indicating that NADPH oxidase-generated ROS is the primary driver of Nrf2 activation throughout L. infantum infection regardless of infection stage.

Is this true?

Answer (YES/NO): NO